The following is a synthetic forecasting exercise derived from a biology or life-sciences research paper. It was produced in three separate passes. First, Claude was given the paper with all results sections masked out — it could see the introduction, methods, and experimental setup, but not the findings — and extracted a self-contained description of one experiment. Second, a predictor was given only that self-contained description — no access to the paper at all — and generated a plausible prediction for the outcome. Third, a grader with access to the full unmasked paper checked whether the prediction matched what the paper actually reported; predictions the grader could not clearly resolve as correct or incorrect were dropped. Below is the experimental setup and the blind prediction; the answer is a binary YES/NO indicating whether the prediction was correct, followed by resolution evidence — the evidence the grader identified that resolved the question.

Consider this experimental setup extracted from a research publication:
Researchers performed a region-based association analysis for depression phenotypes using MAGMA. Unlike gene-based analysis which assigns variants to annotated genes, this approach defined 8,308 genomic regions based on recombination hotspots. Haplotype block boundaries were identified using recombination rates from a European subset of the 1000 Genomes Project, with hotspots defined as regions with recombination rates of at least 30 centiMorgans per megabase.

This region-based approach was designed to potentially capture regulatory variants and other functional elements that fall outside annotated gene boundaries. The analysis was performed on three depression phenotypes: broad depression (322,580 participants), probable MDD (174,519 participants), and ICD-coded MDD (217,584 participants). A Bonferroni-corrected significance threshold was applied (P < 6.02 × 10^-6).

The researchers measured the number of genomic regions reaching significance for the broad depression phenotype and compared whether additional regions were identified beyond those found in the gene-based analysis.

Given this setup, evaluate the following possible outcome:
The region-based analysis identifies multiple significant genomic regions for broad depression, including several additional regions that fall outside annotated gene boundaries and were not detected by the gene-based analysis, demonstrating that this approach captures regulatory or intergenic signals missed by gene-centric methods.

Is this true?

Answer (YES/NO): YES